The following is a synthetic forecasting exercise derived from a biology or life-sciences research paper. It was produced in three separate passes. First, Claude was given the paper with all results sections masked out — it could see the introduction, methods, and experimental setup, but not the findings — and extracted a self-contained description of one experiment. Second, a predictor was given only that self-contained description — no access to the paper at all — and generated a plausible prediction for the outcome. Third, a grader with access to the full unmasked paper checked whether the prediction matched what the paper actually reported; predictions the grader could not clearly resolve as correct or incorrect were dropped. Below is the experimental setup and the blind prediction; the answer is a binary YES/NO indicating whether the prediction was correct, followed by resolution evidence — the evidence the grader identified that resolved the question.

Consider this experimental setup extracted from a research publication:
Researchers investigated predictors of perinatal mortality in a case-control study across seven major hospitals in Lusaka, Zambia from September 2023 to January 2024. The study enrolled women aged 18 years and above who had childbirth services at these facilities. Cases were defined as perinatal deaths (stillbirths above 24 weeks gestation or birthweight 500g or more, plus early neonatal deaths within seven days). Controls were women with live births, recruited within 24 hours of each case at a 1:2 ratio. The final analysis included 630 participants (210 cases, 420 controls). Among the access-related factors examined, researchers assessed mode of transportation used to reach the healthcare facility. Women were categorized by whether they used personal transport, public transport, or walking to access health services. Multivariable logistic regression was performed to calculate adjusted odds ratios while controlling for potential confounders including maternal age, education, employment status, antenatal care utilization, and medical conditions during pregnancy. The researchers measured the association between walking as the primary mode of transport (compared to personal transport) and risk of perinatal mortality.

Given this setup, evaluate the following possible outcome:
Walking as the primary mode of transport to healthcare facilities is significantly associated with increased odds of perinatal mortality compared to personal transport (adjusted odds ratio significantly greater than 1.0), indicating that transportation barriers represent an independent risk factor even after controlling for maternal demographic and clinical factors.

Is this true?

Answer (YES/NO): YES